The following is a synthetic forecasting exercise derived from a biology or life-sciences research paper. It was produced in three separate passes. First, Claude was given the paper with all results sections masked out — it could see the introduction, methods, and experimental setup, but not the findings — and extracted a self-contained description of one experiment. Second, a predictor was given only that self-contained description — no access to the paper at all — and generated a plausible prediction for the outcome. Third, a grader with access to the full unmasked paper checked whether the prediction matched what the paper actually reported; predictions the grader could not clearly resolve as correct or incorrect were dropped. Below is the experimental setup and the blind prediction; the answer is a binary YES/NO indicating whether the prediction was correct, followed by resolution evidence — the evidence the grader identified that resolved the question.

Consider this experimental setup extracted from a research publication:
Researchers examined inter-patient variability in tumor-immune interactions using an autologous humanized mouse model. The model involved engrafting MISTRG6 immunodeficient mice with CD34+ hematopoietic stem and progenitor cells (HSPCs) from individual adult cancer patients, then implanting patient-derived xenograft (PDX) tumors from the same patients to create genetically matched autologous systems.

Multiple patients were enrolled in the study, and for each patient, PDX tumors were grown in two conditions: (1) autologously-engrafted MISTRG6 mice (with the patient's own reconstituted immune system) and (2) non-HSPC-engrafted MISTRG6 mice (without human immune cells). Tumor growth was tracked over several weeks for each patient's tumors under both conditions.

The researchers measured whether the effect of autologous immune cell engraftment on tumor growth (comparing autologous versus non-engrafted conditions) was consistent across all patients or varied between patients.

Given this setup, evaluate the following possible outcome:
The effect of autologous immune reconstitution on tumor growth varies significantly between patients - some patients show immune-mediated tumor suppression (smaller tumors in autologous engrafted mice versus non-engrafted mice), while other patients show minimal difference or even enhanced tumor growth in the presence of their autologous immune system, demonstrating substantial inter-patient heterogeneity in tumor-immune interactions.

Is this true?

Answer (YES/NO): NO